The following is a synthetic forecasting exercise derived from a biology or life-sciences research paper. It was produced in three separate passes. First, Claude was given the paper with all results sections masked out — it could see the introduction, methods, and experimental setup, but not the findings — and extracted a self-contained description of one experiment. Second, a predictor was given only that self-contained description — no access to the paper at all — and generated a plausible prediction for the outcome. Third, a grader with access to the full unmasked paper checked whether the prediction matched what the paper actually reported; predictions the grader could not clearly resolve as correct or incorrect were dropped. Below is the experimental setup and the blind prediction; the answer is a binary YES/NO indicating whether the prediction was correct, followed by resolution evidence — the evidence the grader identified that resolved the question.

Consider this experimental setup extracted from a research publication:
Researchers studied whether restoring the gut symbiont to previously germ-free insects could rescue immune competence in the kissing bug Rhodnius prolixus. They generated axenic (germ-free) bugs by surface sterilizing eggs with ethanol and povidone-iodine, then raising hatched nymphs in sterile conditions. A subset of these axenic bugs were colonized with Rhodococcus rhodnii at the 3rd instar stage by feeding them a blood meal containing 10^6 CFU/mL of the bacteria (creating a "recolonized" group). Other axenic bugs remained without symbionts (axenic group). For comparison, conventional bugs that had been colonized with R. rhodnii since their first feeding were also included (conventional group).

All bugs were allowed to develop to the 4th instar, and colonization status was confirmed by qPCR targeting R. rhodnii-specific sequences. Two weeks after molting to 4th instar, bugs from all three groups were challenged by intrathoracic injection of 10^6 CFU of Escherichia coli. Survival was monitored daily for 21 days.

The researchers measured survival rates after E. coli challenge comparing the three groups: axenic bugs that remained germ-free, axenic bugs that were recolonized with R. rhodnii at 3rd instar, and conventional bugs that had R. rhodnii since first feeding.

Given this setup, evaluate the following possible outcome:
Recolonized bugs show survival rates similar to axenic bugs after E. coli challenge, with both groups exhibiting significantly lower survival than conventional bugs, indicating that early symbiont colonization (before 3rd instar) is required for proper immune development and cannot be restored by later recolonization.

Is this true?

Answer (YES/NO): NO